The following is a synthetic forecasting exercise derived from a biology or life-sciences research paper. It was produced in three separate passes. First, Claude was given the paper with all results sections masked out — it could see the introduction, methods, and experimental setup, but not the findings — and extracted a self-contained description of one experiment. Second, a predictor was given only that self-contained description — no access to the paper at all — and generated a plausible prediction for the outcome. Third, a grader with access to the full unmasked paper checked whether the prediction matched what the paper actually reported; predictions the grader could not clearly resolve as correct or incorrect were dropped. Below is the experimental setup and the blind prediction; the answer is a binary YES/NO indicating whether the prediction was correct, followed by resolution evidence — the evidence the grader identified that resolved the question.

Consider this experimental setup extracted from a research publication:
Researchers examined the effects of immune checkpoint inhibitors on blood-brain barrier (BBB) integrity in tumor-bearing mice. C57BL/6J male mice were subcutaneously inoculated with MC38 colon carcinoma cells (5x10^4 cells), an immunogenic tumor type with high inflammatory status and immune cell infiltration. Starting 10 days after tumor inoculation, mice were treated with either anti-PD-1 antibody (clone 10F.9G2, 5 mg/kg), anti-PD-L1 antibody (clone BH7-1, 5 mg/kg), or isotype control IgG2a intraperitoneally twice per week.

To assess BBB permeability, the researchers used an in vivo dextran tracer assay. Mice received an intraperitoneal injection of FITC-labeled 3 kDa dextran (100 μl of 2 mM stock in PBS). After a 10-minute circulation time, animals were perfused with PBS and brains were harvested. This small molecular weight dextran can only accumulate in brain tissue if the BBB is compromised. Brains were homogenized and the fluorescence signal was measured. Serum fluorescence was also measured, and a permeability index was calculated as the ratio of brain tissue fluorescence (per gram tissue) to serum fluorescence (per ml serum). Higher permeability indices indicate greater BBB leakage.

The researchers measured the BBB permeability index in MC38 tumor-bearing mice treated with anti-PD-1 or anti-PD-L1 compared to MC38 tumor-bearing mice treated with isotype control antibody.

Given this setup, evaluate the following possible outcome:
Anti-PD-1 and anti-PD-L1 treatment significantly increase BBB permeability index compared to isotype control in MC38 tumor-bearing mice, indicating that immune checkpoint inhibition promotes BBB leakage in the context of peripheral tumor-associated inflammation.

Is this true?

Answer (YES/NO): NO